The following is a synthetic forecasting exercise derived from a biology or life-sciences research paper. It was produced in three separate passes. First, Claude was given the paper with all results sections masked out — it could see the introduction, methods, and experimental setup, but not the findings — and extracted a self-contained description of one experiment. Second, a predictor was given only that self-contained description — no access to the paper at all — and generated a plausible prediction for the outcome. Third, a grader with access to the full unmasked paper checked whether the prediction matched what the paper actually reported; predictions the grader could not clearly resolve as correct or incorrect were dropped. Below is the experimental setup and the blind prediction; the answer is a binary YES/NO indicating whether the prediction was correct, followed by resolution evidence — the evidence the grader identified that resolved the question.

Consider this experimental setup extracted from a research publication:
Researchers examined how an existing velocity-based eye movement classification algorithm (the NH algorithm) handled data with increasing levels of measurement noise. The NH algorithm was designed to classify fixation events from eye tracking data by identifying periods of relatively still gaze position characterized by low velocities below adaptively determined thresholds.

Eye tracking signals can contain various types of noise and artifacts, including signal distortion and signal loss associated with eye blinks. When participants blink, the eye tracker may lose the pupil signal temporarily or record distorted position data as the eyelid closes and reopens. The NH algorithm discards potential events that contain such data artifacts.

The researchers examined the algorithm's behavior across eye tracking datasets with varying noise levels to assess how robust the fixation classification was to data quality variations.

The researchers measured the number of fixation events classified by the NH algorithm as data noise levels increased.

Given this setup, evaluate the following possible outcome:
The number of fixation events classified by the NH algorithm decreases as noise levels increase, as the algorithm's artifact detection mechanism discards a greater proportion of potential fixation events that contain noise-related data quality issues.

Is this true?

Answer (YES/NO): YES